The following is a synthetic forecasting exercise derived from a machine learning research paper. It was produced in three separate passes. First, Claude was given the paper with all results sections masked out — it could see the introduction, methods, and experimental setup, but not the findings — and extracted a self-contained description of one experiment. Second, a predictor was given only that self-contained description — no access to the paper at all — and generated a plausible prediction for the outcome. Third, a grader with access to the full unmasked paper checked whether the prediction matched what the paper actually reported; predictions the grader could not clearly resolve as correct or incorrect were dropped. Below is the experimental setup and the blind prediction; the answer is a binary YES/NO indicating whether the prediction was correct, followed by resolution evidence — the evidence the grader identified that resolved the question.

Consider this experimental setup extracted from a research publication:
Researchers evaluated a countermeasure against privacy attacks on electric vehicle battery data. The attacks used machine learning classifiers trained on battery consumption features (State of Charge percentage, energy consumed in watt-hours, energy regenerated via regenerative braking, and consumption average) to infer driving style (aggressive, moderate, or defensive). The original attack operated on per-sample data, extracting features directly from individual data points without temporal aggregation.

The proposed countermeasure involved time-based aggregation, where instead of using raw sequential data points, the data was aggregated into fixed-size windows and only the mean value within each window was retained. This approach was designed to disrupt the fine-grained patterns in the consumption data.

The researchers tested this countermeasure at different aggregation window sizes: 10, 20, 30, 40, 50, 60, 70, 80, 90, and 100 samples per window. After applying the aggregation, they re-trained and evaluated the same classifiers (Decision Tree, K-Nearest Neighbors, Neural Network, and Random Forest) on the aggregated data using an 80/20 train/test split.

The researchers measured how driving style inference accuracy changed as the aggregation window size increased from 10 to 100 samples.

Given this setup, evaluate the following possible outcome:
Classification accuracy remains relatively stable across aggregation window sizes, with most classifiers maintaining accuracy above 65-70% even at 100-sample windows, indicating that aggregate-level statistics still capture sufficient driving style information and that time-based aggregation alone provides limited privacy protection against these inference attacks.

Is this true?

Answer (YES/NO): NO